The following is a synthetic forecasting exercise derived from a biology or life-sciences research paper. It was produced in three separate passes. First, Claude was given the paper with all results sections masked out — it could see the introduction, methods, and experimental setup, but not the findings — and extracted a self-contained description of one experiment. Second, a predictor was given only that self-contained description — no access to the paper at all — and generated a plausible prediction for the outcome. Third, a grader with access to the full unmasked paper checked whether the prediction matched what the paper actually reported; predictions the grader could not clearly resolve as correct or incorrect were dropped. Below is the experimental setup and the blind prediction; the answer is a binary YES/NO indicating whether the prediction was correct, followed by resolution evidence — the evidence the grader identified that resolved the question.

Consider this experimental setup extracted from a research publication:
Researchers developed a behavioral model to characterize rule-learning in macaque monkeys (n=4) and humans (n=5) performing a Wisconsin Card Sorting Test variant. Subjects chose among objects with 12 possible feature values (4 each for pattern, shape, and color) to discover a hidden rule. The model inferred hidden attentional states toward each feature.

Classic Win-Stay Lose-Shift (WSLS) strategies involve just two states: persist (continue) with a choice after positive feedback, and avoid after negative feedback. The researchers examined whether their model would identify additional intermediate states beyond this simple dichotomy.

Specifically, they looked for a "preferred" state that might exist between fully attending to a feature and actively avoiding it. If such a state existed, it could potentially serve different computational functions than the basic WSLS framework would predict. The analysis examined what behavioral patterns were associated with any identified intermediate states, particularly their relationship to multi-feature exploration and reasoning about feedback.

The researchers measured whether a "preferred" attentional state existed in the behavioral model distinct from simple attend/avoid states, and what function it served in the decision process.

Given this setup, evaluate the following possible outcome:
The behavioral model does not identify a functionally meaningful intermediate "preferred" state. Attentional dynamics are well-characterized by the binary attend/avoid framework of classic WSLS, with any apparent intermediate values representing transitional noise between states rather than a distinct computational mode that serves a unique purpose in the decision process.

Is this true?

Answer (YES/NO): NO